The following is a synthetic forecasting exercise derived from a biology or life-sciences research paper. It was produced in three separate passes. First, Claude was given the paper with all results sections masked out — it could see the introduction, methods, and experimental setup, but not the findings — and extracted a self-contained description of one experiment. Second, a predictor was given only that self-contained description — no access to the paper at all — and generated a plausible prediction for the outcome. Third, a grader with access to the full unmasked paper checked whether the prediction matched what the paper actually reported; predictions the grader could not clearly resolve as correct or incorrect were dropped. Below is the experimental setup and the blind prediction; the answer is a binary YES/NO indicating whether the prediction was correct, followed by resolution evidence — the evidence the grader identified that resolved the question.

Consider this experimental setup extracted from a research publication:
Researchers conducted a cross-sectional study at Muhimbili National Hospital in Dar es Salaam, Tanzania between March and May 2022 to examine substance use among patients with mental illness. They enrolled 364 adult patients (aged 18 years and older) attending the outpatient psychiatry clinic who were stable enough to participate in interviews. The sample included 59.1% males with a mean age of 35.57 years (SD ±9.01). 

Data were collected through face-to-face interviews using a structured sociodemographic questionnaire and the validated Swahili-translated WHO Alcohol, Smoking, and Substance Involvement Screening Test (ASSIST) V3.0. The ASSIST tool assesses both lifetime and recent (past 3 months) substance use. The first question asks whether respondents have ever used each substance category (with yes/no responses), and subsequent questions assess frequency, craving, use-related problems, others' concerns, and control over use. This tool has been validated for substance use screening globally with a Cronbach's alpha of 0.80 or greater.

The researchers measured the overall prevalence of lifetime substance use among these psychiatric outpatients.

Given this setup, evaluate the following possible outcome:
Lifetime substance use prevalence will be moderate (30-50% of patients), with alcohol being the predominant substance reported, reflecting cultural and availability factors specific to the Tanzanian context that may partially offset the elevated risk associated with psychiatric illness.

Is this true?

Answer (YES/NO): YES